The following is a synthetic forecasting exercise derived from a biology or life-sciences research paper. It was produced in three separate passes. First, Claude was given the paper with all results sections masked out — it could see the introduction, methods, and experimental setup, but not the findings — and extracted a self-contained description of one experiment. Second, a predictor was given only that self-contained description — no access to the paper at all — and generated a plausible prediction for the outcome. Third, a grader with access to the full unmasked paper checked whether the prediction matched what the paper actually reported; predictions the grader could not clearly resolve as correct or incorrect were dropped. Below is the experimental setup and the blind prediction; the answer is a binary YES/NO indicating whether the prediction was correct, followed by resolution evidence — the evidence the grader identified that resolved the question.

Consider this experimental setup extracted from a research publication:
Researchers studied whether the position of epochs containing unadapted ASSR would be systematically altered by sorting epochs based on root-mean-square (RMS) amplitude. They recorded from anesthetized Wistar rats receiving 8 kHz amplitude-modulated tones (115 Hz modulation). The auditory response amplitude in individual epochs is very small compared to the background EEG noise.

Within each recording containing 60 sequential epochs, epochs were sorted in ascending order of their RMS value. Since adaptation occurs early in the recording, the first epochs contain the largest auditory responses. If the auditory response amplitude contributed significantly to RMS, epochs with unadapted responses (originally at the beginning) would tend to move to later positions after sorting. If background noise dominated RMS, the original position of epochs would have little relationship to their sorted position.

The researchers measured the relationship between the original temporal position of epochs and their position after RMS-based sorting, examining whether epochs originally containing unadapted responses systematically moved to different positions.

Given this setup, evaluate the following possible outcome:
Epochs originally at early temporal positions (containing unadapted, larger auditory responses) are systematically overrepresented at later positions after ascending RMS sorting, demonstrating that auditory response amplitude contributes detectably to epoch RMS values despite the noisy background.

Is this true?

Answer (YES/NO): NO